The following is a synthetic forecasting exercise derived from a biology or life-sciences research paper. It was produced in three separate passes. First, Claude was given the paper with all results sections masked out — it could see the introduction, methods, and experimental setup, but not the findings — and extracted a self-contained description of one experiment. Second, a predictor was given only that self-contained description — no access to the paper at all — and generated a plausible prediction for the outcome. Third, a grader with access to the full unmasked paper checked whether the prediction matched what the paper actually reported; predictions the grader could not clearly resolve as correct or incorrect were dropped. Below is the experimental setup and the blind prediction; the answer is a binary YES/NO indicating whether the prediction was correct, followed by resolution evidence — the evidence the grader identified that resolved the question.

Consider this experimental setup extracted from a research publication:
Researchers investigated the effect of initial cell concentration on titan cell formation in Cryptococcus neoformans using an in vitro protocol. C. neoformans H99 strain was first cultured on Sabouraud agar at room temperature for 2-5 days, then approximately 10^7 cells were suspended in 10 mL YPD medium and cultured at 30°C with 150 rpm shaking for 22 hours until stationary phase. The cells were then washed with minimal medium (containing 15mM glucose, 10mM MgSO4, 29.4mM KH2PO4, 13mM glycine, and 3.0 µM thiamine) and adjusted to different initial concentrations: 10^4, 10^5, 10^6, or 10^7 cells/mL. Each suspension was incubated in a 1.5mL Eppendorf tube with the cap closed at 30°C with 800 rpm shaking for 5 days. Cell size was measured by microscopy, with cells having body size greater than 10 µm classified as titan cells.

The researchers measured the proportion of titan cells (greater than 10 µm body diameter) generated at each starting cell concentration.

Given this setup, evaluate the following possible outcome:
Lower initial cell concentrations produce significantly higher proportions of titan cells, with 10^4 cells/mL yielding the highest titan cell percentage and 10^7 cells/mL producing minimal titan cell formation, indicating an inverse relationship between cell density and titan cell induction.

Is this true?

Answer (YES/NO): NO